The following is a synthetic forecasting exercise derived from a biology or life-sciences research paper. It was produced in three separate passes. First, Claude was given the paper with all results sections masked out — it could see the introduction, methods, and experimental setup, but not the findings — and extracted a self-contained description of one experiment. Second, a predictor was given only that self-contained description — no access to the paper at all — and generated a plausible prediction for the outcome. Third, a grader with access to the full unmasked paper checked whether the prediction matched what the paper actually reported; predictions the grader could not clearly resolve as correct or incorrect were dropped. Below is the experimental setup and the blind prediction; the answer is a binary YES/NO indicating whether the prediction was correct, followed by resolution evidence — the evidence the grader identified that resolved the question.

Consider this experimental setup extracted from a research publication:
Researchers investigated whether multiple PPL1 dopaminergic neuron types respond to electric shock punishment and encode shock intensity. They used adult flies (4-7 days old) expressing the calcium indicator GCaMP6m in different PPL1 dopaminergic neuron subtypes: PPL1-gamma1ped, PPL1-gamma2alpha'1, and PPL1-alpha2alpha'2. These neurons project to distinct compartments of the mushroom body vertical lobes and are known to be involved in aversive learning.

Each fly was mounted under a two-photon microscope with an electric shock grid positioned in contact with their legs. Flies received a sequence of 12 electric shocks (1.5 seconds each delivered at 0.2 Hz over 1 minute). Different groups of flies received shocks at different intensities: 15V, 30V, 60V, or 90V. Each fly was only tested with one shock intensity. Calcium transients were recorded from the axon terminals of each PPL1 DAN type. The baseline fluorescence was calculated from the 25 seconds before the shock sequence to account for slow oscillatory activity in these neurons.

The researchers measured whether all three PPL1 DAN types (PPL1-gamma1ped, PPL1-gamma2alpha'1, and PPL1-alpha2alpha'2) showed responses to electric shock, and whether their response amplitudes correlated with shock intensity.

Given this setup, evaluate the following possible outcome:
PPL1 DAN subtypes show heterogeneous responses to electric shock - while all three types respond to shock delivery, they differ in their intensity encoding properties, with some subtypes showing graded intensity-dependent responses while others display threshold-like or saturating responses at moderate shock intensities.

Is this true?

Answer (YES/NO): NO